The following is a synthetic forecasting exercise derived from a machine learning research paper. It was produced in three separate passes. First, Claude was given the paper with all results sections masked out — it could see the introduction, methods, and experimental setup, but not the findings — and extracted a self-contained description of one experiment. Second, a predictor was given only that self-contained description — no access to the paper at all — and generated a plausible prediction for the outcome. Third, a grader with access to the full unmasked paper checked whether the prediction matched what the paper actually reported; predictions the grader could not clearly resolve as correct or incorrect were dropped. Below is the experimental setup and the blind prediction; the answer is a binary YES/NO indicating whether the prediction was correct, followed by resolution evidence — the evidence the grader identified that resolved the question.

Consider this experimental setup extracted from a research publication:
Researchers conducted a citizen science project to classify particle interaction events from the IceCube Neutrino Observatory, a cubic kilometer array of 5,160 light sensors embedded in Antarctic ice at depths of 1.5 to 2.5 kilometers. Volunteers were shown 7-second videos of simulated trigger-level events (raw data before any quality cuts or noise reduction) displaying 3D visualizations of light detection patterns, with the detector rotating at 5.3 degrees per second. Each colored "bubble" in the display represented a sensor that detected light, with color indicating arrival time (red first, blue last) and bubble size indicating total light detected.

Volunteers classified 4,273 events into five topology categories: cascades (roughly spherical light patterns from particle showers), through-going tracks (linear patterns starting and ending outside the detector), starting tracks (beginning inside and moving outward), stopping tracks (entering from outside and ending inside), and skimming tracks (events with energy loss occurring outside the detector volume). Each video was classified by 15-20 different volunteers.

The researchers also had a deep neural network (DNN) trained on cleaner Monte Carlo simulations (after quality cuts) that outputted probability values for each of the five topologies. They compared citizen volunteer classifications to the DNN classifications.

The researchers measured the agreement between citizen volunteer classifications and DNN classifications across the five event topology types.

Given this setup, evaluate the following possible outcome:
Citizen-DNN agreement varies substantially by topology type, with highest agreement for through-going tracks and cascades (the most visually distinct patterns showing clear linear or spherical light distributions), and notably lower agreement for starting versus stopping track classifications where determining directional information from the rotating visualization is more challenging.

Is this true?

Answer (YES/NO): NO